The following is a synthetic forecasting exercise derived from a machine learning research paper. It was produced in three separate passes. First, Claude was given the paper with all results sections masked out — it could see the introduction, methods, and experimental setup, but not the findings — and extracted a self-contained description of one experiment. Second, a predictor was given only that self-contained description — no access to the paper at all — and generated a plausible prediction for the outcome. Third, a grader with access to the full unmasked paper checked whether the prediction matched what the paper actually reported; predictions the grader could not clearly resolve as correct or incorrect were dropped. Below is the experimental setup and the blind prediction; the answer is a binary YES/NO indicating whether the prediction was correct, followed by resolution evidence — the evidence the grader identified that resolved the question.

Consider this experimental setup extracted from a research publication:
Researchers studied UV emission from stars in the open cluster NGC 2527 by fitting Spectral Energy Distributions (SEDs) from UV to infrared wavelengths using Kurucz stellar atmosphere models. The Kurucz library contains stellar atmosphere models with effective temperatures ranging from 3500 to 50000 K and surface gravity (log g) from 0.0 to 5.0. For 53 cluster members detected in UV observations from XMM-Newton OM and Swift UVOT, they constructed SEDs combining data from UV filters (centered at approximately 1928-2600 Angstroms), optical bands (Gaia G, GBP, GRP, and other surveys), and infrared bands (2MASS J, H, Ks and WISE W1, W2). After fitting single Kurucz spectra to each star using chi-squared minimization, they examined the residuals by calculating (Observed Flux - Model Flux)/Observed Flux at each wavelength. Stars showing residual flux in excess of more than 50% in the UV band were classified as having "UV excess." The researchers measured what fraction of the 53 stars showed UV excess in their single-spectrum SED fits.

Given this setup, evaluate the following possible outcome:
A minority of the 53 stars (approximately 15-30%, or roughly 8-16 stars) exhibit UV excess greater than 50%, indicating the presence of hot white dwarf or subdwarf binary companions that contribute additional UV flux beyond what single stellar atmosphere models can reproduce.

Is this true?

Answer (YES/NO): NO